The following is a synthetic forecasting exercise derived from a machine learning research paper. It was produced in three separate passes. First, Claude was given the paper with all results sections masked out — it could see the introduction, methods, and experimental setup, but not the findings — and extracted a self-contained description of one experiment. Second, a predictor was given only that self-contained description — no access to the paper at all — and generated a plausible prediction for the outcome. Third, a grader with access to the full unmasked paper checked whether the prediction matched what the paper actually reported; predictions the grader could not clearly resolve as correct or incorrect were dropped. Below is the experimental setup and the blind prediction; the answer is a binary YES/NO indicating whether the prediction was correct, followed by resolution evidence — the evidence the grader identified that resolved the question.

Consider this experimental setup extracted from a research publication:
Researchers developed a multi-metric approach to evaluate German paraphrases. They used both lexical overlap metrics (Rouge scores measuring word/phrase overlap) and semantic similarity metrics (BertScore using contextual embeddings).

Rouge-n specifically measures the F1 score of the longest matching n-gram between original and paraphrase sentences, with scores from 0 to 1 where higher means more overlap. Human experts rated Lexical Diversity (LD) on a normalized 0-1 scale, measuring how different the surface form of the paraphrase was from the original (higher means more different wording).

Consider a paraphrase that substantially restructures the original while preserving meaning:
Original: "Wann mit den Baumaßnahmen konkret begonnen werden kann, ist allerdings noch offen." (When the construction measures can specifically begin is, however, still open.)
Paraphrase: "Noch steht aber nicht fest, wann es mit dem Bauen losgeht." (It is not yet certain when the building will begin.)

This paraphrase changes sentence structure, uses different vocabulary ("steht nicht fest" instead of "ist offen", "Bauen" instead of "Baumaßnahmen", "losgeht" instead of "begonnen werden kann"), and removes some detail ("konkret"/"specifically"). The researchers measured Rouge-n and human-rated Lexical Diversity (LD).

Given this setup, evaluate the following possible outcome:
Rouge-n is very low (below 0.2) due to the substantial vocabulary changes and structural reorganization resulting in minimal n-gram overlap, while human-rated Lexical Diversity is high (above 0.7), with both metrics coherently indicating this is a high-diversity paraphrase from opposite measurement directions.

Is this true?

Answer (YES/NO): NO